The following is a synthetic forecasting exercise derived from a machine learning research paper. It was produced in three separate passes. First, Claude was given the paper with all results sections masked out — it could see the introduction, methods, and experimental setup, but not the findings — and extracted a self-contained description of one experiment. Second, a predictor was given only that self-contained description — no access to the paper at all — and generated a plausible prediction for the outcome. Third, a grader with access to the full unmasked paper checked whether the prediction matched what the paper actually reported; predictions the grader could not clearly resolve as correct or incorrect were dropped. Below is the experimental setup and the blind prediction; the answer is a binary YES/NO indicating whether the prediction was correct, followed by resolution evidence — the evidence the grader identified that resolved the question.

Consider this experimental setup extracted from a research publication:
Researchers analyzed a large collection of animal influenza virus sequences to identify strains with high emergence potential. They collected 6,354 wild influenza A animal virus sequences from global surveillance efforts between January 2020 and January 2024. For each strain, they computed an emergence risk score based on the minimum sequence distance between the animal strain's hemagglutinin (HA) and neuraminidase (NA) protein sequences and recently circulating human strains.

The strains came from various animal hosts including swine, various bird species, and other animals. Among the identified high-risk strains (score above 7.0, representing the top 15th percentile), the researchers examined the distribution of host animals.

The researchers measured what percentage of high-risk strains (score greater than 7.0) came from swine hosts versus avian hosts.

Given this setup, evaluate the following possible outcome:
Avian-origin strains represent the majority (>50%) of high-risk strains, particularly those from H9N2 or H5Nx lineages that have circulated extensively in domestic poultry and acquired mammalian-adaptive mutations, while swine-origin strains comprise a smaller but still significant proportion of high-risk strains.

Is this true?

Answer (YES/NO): NO